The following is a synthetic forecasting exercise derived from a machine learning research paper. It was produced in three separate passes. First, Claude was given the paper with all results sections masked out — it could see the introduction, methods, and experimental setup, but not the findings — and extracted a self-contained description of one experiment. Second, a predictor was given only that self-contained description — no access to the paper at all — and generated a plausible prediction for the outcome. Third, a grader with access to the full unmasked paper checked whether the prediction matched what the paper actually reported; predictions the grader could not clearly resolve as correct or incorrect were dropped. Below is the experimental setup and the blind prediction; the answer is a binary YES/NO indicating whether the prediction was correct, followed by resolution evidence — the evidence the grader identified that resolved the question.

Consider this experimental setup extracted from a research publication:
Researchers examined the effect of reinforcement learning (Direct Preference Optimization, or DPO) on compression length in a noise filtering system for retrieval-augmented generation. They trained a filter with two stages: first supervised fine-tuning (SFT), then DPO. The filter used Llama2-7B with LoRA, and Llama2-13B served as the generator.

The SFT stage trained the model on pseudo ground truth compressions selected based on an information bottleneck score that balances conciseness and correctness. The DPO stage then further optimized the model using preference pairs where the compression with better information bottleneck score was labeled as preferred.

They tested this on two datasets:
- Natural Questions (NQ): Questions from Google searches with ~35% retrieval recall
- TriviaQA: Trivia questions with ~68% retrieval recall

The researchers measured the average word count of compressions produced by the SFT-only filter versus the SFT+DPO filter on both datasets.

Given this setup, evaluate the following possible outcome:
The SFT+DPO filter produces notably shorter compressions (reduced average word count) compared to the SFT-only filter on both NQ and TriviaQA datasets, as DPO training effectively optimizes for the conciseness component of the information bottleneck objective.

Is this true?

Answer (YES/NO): NO